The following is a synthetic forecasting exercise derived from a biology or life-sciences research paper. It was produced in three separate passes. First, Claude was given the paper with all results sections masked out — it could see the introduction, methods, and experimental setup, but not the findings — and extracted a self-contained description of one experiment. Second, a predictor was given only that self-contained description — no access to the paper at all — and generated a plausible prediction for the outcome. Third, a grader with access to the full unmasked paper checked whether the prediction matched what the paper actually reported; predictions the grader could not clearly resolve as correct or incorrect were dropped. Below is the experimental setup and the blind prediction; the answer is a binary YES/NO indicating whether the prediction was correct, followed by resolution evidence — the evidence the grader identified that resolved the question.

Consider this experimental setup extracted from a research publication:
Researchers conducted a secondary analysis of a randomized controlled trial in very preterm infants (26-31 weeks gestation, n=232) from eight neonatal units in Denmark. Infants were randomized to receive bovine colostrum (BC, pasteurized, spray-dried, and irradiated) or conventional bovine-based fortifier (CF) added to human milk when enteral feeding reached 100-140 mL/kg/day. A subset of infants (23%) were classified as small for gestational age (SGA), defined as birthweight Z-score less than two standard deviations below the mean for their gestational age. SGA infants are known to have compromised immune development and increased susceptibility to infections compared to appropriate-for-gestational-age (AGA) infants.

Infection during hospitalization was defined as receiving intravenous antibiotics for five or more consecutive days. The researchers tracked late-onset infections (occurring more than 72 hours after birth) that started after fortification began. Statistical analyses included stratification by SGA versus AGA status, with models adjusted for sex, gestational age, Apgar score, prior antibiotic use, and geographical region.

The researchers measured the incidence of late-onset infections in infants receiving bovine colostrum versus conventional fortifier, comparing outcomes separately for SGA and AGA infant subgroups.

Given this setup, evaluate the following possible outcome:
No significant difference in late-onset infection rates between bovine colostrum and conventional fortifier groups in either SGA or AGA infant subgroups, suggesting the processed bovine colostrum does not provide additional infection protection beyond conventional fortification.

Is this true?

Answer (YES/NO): NO